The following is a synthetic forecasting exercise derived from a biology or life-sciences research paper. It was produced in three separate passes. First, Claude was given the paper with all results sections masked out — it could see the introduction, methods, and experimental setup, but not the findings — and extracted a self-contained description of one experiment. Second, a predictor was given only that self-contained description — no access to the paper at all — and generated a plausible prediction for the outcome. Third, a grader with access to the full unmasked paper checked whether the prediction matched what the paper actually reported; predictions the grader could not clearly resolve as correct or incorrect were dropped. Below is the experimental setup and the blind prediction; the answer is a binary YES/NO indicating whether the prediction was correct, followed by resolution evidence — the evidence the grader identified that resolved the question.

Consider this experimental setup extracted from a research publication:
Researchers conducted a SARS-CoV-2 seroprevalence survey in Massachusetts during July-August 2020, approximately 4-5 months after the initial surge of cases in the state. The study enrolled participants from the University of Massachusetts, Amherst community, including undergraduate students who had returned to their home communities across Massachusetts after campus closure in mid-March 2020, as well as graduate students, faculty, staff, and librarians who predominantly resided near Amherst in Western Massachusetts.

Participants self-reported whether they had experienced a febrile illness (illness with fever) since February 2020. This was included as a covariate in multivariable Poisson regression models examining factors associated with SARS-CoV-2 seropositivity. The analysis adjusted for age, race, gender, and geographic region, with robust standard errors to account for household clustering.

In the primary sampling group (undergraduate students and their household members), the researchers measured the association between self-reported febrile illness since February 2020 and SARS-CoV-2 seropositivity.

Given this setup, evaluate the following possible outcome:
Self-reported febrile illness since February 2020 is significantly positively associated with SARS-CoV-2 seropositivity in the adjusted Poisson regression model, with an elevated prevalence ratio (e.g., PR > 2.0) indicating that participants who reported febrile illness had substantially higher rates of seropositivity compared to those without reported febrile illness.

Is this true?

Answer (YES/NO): YES